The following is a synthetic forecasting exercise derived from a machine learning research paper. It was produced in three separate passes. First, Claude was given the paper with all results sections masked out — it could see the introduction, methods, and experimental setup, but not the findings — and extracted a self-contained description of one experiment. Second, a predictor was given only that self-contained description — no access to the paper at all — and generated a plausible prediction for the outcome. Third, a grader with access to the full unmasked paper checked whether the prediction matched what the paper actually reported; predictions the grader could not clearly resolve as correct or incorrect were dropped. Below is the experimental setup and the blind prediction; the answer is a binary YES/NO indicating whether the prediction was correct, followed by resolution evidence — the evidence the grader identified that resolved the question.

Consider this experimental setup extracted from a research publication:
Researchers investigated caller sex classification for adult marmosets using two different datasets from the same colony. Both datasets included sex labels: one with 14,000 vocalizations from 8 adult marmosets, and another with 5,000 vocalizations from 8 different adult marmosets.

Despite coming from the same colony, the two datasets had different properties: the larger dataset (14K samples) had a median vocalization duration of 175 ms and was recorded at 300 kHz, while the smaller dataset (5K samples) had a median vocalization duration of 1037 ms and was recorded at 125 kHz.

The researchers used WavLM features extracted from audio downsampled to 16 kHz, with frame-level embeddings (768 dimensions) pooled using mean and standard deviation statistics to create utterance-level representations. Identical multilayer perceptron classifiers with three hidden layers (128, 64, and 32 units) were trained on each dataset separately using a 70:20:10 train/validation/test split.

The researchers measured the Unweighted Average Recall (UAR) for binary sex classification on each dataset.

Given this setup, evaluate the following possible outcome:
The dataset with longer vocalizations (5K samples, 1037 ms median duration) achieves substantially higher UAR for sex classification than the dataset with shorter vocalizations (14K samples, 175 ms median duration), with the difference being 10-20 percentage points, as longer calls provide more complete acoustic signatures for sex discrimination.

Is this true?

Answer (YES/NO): YES